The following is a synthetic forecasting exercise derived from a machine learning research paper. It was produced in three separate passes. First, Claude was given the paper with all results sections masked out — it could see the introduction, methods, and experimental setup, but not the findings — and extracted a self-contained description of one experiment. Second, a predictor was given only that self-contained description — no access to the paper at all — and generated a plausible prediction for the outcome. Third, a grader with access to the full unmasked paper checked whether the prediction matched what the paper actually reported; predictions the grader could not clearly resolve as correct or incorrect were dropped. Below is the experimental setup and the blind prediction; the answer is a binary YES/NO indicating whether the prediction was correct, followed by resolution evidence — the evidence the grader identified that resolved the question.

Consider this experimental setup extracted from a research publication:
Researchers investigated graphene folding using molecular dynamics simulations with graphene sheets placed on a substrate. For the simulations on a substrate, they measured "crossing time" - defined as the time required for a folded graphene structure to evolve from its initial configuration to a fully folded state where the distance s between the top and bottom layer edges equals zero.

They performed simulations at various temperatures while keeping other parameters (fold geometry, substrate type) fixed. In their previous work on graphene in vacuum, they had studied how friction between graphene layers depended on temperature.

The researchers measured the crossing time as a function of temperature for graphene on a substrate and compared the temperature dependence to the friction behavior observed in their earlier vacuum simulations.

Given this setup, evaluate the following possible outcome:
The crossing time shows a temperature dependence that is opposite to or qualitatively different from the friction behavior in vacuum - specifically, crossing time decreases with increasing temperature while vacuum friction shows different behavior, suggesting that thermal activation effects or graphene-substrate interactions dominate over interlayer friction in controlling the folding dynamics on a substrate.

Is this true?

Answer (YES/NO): NO